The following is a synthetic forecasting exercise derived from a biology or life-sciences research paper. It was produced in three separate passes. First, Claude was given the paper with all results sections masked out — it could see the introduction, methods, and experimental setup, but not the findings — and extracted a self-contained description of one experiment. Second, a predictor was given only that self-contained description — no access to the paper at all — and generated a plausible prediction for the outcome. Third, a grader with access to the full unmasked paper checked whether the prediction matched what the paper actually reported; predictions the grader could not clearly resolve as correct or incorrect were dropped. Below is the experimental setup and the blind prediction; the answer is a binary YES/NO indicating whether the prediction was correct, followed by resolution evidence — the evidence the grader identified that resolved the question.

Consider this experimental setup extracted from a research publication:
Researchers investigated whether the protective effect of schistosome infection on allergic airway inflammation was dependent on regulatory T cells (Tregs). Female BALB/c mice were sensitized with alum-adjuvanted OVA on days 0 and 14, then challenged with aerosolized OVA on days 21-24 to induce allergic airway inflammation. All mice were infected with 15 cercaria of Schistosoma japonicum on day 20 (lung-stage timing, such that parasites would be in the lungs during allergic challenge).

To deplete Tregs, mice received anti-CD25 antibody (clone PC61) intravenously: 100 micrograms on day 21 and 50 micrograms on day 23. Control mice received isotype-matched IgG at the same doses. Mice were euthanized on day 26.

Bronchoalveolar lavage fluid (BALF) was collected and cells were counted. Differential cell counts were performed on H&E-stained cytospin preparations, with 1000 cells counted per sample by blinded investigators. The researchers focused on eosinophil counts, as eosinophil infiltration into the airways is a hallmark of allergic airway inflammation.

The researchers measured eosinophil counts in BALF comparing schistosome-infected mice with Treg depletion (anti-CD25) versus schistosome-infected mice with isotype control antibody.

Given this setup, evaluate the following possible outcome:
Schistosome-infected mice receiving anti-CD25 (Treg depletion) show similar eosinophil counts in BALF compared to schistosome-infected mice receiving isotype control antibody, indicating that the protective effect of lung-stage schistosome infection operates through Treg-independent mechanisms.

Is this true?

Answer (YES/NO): NO